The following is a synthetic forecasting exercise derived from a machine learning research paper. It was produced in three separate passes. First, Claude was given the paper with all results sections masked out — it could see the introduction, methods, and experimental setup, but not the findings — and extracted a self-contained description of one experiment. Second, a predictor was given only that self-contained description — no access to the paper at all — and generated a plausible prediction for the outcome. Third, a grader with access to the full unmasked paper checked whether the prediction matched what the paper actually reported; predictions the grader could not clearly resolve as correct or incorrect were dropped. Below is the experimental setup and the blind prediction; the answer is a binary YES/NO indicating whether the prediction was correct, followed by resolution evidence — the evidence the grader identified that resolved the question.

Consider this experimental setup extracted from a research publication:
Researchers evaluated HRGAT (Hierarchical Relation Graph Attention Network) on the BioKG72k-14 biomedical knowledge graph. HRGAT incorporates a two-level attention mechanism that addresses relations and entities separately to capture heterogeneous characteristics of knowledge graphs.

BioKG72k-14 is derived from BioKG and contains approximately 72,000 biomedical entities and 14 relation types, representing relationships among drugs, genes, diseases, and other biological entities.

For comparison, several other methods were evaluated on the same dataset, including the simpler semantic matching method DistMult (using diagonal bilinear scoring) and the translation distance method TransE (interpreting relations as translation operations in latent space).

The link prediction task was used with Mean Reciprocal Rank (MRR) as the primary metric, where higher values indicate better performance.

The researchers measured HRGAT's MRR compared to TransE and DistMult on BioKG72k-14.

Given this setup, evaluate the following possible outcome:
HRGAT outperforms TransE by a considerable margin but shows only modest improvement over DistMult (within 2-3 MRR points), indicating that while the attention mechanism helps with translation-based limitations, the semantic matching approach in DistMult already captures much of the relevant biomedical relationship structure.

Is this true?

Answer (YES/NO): NO